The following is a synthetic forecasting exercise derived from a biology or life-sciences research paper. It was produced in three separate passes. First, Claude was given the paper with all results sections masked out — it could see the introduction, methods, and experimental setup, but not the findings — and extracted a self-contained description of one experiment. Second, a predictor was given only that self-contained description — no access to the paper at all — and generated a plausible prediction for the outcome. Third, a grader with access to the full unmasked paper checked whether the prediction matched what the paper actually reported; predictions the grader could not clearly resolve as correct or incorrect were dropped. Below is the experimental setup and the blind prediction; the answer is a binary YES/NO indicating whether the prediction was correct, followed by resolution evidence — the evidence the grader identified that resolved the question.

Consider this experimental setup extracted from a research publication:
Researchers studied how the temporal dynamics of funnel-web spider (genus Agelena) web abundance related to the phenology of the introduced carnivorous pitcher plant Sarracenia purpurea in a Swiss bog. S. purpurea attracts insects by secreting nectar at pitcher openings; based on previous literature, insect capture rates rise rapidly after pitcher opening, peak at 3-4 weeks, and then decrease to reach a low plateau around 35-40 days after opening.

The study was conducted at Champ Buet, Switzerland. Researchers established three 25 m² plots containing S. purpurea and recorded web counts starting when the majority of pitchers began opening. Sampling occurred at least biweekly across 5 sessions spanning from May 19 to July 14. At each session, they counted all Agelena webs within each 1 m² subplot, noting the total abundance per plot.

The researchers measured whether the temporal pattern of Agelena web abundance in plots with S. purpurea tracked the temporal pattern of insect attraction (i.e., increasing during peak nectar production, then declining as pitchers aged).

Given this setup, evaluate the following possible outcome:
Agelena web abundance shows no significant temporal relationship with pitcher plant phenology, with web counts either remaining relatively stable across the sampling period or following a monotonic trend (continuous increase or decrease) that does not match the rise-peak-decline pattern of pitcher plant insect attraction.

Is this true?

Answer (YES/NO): NO